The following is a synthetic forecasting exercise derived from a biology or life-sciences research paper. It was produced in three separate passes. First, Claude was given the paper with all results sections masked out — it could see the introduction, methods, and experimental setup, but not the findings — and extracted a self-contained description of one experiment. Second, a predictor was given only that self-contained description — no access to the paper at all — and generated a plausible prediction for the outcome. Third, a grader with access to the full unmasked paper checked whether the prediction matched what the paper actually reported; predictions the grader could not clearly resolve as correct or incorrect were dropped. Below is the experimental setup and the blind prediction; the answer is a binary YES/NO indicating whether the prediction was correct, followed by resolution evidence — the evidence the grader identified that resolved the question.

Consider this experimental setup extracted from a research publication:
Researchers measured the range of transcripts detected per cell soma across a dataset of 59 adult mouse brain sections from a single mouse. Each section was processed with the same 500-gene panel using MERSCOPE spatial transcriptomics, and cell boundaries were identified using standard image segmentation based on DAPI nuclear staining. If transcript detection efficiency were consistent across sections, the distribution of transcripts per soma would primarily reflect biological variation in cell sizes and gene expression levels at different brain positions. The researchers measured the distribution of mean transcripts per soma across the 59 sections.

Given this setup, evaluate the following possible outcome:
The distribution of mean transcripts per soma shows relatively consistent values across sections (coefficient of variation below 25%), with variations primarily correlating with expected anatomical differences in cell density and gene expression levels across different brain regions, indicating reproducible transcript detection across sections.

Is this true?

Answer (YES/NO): NO